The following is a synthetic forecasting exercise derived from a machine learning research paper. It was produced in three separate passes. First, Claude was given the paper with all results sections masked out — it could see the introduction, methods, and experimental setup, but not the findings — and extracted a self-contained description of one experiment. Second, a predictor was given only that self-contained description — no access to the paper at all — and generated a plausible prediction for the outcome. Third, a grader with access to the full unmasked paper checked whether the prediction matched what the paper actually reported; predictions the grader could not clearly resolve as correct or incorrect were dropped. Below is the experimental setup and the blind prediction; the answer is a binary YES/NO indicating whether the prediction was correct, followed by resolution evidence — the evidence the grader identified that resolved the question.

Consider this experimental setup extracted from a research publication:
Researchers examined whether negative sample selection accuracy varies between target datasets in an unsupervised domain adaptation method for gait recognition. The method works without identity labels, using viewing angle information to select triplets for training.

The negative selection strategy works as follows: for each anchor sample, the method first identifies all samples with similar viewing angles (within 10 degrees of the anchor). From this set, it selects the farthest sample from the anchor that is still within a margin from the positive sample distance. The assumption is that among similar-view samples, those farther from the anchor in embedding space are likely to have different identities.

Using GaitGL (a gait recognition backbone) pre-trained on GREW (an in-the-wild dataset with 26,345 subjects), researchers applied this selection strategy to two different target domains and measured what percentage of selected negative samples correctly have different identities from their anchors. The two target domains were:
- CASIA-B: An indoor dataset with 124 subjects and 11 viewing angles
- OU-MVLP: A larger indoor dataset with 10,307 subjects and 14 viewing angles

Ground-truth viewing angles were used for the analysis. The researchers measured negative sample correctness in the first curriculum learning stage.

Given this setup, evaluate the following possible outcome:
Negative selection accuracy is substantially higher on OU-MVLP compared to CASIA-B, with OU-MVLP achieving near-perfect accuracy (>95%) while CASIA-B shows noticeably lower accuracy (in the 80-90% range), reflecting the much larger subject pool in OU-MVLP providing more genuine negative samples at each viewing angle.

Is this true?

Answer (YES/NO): YES